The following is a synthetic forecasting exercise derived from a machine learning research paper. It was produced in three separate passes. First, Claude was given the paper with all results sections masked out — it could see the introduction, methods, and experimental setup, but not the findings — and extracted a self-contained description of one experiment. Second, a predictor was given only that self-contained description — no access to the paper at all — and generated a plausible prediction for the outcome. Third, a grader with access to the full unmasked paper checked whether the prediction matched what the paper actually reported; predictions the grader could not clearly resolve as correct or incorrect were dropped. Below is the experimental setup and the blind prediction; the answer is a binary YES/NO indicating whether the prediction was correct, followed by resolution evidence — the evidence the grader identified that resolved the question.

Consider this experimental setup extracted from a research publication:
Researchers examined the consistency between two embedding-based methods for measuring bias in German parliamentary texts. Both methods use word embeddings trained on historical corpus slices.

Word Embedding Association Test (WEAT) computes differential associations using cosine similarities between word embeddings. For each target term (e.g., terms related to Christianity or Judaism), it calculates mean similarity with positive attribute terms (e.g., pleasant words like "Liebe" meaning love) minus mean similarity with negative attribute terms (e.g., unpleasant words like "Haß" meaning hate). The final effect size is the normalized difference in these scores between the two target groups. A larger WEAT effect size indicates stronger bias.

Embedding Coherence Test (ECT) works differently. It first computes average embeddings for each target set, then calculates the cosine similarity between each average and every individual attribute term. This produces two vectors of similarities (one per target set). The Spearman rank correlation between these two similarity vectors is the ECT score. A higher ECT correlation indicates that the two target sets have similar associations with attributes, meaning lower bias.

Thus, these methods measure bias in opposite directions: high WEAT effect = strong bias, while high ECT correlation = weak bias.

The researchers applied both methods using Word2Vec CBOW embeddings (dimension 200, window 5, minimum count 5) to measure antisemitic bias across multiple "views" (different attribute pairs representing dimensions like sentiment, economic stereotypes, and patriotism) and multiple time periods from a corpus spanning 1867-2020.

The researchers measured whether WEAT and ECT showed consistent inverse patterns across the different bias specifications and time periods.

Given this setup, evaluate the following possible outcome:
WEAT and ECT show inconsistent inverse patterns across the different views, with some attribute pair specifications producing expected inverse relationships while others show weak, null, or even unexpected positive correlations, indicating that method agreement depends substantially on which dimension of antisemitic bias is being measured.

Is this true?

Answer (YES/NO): NO